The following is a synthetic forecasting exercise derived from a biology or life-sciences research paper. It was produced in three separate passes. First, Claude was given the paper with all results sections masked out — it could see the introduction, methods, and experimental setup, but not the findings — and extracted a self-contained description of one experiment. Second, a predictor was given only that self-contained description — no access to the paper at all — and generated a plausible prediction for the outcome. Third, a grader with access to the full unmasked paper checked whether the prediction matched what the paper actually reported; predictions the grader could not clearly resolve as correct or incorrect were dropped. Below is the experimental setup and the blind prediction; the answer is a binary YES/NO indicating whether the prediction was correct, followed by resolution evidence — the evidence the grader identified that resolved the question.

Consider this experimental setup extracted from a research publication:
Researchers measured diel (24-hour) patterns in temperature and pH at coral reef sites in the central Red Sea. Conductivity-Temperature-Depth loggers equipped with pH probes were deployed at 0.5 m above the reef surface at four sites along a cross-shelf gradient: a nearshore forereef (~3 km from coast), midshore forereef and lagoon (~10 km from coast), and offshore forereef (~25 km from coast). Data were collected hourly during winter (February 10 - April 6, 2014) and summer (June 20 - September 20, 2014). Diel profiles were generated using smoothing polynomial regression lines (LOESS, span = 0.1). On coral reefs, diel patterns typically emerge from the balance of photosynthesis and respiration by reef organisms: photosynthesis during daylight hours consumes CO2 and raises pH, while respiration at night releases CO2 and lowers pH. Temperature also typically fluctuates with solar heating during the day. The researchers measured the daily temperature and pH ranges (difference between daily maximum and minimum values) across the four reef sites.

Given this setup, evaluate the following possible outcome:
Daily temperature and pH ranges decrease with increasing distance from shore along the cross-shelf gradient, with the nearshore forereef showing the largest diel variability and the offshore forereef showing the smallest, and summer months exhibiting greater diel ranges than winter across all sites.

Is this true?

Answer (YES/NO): NO